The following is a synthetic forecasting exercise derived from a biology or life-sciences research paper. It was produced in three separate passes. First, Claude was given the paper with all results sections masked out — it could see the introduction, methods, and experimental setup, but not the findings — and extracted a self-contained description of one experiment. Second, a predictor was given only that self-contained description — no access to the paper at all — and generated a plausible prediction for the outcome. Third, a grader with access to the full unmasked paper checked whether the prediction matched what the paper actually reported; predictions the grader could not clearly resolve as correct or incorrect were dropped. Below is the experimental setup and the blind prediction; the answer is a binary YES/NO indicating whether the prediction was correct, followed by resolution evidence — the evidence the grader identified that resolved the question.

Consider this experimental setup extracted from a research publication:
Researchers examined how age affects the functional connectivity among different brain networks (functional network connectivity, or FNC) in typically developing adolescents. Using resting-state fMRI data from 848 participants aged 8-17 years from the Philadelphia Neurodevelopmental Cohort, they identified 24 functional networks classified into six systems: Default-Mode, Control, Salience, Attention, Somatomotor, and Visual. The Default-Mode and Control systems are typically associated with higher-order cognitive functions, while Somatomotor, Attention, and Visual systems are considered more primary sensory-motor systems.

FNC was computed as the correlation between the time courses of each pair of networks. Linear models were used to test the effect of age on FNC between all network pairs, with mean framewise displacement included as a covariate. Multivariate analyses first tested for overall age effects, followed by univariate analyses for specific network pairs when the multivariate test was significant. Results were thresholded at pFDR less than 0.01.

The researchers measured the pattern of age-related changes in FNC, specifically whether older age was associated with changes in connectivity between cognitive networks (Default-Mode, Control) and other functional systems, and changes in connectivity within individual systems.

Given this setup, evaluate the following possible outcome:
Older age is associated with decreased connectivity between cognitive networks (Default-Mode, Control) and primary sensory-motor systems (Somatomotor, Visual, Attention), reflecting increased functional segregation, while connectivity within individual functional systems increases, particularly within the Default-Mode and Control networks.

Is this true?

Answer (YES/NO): NO